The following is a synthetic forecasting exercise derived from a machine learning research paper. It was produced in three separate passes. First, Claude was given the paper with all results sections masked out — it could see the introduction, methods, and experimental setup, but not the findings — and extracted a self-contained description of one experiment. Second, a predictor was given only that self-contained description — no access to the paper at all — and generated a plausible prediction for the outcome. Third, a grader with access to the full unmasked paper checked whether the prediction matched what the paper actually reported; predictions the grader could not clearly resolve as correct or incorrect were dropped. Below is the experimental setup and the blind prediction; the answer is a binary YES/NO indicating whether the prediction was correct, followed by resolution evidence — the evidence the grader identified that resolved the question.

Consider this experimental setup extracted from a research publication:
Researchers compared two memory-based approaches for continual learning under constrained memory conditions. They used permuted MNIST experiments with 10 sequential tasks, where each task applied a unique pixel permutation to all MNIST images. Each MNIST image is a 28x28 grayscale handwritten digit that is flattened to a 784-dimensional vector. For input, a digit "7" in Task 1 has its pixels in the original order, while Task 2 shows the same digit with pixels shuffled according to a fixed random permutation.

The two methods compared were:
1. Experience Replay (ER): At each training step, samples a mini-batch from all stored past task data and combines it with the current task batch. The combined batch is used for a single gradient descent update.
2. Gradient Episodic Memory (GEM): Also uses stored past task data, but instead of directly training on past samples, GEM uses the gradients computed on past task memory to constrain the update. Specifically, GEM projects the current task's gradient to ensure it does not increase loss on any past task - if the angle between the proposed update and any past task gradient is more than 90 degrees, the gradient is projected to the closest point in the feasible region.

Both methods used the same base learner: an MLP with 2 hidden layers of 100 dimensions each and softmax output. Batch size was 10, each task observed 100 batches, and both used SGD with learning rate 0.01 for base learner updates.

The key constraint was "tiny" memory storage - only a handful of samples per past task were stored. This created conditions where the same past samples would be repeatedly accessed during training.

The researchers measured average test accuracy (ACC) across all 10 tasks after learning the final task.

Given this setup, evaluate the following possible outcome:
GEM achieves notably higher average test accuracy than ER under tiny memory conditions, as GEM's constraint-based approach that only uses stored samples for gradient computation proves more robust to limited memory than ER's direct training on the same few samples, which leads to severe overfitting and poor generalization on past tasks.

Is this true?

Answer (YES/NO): YES